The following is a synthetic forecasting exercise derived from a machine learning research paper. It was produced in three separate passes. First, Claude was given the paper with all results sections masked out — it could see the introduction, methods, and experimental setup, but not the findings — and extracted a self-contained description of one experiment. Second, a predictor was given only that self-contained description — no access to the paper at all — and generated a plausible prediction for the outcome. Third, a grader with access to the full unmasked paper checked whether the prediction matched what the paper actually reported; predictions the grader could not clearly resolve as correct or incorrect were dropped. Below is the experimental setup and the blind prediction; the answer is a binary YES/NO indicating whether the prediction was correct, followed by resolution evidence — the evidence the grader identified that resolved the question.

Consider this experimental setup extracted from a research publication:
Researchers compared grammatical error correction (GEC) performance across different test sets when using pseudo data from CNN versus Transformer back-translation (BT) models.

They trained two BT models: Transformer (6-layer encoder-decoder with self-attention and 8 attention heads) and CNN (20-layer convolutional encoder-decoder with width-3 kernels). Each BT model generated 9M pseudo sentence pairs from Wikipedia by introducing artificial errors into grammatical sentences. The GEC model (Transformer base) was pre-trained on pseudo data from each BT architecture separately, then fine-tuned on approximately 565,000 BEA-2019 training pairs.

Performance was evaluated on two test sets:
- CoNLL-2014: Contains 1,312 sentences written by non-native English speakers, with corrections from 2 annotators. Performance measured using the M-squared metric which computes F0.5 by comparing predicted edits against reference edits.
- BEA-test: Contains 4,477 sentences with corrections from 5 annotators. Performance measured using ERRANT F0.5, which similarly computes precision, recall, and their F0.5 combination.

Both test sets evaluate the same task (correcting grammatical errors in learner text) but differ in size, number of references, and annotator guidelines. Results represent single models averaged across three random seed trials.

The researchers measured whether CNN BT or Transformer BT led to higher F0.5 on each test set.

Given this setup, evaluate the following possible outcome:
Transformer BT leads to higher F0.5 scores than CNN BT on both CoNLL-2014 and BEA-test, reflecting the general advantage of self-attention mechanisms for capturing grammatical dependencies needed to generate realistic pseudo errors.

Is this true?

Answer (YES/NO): NO